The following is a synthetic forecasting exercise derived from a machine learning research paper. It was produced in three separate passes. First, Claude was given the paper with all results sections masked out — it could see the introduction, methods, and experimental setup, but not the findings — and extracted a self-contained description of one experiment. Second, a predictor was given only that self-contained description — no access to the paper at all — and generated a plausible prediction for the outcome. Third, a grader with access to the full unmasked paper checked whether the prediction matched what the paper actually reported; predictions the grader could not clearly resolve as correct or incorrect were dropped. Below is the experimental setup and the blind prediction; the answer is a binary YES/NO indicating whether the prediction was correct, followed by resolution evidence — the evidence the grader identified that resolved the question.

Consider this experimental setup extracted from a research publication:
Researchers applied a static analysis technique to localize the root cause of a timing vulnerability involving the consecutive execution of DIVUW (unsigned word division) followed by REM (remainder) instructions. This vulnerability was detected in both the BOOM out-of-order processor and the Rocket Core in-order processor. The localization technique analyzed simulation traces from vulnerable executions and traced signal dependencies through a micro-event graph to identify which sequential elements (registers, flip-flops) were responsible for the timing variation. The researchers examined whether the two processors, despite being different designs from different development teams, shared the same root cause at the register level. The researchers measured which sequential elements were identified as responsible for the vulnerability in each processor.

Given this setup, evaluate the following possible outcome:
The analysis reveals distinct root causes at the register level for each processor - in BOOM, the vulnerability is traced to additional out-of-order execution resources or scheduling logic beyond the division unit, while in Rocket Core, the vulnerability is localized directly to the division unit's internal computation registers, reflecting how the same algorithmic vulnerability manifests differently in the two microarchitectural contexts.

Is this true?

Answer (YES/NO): NO